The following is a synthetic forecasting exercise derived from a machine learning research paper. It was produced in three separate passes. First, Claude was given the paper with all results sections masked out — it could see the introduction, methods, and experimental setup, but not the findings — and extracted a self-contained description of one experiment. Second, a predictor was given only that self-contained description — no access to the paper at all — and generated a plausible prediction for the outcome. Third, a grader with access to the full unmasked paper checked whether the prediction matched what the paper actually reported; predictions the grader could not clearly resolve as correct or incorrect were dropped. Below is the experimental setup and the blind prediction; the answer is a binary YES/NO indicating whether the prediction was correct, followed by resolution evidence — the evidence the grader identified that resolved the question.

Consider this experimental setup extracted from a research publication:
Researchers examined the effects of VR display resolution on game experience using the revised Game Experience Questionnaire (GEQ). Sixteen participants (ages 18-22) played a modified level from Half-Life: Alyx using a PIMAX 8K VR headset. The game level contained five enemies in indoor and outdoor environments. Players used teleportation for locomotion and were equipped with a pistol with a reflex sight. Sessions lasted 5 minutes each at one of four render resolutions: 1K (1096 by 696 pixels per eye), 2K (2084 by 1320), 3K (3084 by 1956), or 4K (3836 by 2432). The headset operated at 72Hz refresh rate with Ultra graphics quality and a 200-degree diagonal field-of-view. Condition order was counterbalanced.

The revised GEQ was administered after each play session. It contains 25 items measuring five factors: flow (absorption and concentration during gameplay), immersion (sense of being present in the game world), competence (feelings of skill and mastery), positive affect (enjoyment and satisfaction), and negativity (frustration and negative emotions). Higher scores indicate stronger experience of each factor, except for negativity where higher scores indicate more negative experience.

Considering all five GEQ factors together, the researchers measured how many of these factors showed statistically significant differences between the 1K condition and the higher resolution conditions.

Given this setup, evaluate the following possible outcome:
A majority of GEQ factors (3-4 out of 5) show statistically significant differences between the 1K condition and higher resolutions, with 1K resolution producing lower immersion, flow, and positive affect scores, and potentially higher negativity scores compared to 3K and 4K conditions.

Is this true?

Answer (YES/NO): NO